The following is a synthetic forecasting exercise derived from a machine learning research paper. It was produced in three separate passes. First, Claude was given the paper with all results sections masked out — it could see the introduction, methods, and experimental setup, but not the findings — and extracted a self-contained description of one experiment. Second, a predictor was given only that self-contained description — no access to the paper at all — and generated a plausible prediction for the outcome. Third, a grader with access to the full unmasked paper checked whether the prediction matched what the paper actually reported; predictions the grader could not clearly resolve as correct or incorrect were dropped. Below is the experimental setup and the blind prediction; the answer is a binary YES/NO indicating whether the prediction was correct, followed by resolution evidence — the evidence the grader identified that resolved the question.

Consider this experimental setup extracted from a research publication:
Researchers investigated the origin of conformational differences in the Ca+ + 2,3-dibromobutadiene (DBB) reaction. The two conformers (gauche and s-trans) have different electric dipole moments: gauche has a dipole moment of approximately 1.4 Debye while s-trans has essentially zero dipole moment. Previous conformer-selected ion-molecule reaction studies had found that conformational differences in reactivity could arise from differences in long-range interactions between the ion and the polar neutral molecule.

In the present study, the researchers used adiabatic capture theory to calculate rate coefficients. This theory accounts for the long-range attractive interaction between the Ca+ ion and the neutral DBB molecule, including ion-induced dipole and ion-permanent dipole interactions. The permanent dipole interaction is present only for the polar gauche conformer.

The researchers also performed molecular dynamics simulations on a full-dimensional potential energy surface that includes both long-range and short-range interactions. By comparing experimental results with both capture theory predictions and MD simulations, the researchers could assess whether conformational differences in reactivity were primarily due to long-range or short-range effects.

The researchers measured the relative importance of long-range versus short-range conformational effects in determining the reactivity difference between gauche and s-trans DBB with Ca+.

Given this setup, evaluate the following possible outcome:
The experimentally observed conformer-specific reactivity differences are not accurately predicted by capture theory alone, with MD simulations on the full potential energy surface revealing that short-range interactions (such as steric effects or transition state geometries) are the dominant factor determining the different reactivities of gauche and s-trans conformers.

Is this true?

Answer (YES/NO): NO